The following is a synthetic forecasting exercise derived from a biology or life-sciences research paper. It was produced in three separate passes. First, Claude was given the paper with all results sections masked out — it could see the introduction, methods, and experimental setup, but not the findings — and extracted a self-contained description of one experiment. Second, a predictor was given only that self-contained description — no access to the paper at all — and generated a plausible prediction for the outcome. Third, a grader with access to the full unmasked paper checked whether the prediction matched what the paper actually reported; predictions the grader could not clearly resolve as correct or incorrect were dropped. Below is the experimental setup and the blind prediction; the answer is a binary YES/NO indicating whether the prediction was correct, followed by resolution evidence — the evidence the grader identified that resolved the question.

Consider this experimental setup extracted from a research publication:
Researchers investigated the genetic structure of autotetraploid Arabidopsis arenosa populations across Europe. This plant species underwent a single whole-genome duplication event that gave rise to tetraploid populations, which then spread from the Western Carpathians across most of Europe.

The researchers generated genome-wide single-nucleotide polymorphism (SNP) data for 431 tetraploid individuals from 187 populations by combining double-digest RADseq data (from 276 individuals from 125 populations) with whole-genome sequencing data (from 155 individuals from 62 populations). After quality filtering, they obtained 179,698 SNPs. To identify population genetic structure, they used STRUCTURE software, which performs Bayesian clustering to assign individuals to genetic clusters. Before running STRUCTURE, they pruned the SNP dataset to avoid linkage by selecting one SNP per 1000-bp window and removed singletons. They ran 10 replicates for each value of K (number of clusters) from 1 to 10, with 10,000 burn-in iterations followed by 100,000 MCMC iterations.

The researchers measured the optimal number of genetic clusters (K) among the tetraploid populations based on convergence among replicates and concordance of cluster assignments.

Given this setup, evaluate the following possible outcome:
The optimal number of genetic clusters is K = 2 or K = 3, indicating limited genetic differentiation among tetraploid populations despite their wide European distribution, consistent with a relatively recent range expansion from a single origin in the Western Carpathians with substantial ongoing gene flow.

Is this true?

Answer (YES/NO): NO